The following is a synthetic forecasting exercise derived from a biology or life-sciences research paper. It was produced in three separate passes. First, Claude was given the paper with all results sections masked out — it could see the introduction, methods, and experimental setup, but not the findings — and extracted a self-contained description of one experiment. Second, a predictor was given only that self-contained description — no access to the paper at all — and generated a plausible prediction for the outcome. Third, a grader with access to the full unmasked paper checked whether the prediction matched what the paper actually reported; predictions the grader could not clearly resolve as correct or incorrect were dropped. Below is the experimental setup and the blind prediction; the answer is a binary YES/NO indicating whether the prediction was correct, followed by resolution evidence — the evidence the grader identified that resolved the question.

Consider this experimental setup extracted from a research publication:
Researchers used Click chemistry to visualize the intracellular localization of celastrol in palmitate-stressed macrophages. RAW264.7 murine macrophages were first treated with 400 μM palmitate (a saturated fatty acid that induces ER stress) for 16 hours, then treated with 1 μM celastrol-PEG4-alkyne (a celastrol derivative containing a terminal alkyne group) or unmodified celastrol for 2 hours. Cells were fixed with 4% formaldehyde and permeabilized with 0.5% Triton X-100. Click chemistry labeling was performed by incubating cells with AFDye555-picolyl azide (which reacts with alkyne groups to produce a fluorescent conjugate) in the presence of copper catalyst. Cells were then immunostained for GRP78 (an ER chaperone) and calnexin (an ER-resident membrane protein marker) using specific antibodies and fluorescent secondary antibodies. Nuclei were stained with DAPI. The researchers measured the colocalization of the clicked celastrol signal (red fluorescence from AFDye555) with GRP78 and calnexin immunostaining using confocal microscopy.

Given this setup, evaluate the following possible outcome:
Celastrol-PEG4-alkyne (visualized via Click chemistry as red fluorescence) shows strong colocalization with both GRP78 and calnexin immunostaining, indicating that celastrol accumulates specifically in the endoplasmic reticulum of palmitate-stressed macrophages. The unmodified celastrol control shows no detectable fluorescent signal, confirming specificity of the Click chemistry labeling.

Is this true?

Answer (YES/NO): YES